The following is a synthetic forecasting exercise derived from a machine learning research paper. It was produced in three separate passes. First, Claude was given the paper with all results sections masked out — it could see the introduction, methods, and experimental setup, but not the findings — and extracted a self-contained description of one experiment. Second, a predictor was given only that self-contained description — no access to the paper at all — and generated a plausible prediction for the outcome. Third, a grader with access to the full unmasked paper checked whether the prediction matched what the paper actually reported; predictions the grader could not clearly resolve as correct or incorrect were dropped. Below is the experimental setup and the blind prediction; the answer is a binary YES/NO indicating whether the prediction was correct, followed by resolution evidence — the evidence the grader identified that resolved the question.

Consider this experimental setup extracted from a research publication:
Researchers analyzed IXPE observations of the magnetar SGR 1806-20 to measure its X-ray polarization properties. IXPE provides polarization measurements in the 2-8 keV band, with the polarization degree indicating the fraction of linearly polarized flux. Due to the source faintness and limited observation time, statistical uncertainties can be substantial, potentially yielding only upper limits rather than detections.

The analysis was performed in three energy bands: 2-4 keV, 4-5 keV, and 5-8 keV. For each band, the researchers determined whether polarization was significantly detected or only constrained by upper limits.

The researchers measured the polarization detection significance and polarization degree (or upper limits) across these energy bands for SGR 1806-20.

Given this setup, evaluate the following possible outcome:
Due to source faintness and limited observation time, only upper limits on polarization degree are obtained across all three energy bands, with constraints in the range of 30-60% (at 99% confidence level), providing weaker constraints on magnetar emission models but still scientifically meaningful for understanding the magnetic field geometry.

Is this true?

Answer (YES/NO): NO